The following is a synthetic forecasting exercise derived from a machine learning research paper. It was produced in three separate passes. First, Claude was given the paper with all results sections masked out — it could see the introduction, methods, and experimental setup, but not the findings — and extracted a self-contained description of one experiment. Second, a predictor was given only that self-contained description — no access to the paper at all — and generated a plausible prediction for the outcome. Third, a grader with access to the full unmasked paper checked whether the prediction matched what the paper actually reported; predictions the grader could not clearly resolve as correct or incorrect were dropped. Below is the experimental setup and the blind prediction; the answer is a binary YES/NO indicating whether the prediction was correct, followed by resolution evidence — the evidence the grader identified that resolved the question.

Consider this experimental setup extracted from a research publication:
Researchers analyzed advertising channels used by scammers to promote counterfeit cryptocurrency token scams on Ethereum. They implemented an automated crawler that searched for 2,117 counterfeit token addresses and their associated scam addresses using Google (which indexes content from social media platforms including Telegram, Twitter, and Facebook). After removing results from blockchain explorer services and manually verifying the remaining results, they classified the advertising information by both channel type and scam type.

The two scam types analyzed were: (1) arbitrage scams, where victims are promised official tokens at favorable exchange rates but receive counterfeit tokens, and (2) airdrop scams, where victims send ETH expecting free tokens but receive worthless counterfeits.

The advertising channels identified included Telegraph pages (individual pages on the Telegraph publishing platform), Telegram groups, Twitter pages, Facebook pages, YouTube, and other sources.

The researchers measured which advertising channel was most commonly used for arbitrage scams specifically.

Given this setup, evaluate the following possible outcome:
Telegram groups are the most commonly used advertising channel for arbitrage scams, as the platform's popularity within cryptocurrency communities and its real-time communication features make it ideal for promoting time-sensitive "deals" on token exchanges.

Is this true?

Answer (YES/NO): NO